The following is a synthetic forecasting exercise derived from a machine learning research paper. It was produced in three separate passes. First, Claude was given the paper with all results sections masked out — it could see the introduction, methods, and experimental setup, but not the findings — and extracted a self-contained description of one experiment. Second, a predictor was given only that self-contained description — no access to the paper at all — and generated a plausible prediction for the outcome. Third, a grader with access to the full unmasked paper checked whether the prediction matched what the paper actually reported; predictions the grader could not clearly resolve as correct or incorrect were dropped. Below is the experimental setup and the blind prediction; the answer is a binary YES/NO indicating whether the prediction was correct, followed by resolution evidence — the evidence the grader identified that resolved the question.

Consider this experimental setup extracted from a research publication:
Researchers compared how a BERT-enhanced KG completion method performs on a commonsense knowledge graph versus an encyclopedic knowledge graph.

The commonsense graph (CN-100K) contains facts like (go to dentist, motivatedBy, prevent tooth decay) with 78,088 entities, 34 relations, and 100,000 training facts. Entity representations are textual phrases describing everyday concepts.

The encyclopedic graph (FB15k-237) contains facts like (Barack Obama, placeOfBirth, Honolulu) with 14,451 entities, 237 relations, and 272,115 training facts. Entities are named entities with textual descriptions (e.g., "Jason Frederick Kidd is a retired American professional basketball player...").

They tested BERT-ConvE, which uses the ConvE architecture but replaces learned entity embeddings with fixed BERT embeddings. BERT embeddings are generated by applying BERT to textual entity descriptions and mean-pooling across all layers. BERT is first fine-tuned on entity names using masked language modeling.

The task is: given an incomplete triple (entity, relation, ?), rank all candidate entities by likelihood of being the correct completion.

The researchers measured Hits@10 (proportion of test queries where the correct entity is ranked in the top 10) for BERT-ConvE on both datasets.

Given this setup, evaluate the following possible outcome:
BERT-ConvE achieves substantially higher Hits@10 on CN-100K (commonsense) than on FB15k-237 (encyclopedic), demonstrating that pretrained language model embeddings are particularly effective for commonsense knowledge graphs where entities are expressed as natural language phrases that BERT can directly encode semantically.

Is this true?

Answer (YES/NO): YES